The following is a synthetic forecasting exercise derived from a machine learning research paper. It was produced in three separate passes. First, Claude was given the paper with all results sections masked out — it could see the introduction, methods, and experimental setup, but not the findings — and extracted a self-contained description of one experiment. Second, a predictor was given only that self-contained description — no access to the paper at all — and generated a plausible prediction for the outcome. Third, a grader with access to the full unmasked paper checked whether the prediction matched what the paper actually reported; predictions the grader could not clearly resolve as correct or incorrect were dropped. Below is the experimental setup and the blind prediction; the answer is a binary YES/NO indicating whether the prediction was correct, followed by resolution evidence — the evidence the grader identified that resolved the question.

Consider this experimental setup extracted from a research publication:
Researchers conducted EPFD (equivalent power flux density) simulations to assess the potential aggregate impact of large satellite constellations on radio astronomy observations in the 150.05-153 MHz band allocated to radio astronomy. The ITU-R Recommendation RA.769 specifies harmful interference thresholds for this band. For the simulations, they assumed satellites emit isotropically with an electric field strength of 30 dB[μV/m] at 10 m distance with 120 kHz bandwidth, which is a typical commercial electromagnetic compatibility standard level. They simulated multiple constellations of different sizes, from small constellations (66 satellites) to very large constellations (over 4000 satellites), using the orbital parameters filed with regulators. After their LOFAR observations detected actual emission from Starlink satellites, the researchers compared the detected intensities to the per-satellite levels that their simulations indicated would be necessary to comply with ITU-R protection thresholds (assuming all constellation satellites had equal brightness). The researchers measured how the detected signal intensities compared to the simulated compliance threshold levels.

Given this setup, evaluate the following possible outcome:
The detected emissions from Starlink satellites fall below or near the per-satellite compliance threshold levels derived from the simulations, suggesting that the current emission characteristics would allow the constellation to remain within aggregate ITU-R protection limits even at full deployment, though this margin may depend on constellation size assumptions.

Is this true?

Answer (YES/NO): NO